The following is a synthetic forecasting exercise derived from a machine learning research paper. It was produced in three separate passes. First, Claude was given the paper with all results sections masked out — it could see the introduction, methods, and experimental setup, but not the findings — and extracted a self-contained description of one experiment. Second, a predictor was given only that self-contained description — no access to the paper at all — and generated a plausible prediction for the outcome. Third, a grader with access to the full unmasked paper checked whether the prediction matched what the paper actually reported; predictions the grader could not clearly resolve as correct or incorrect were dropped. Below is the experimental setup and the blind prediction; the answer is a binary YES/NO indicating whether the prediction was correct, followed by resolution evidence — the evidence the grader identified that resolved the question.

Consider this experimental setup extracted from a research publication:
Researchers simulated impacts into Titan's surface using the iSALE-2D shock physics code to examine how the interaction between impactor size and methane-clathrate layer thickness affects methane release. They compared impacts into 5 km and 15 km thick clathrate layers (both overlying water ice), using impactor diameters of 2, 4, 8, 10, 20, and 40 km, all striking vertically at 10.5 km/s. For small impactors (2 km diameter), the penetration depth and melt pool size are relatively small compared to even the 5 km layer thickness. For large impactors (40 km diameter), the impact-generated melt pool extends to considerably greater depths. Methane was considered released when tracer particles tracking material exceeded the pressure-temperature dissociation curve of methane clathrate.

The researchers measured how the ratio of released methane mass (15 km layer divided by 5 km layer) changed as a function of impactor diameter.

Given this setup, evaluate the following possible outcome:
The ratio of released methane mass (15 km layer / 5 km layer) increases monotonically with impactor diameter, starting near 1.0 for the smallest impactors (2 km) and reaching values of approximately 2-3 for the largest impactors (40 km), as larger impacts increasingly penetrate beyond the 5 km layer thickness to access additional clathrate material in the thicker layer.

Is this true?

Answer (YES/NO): NO